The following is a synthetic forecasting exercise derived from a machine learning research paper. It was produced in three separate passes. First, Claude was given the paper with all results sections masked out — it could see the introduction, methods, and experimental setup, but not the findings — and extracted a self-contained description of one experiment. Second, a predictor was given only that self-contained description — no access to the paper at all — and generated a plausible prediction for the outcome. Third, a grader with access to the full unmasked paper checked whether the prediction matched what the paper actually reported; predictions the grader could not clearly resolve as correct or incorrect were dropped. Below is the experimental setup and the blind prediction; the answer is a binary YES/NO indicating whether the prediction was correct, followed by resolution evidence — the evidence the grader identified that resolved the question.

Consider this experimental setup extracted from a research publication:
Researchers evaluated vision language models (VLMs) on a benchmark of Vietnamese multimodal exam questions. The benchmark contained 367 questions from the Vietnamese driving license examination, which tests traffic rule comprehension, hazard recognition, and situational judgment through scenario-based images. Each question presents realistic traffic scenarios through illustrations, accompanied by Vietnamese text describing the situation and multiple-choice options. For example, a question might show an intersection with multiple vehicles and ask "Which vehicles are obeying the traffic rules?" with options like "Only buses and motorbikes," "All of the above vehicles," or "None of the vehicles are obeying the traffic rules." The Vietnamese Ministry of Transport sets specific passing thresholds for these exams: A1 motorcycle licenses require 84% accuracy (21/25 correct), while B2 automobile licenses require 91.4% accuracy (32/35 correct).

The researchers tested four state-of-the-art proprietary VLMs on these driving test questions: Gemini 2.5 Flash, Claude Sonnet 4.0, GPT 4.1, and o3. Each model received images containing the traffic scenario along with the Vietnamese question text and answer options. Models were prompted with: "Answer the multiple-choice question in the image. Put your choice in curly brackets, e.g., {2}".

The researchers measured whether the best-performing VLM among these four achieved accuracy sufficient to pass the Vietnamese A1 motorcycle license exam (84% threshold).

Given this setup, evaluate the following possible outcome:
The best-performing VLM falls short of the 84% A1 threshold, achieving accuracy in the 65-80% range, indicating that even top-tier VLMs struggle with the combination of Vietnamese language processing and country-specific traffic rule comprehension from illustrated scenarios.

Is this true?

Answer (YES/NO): YES